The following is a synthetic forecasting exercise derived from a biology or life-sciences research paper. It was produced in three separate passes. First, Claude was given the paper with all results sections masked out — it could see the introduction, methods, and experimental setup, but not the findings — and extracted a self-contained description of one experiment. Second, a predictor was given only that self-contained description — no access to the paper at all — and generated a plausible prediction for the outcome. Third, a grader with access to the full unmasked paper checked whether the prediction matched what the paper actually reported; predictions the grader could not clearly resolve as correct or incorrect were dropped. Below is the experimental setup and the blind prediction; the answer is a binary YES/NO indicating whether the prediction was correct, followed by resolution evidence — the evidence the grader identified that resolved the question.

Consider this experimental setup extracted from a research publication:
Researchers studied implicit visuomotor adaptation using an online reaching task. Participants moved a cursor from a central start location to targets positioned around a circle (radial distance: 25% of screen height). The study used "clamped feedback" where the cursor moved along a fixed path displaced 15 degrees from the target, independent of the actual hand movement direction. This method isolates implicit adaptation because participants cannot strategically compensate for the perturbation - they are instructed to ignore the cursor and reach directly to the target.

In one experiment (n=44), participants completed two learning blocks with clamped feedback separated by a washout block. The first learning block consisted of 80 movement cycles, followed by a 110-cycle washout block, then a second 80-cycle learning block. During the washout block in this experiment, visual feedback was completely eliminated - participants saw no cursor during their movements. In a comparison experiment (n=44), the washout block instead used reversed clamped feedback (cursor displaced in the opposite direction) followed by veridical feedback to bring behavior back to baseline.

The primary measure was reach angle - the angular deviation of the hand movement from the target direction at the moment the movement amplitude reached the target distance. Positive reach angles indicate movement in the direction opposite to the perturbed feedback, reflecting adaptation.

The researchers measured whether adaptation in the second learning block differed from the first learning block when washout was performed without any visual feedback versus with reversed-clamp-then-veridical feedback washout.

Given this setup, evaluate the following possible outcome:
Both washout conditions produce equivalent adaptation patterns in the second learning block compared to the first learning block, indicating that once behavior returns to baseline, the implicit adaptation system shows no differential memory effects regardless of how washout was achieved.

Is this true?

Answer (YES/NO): NO